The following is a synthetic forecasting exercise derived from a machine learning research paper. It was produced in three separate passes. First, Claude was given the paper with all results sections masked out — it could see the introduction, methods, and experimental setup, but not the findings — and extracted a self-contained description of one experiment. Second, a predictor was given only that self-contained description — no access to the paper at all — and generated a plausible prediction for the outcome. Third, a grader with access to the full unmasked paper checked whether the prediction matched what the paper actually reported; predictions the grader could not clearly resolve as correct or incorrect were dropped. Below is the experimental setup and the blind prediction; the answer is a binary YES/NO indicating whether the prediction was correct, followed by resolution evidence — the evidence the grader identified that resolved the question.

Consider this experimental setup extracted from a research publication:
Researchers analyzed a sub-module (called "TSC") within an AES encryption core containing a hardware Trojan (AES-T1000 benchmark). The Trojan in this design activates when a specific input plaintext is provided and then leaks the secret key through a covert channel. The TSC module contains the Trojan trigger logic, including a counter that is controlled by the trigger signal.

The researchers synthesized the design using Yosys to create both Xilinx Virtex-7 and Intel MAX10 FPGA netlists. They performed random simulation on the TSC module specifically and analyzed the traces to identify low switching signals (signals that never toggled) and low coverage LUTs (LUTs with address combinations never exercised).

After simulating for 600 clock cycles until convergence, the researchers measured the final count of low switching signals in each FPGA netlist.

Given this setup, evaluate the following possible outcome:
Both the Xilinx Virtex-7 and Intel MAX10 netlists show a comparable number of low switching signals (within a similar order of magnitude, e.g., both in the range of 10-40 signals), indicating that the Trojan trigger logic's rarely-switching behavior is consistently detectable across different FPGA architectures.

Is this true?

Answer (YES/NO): YES